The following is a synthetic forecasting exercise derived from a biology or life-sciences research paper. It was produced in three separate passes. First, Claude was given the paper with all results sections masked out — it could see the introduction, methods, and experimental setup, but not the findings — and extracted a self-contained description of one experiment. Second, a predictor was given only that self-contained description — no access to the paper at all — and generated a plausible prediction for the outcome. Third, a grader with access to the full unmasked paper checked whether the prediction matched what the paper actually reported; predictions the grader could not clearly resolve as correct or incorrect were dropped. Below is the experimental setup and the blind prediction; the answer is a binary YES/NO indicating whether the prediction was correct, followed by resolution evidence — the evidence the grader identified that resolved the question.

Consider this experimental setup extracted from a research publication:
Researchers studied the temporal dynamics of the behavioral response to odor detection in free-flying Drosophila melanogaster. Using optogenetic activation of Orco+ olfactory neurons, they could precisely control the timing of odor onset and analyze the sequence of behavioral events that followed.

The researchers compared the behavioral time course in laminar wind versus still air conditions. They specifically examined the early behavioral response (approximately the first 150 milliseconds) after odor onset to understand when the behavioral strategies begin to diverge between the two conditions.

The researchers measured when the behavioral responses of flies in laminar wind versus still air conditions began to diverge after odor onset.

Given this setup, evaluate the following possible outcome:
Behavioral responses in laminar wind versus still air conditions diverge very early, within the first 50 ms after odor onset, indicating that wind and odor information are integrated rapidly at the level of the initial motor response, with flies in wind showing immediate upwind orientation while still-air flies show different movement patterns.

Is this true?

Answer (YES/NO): NO